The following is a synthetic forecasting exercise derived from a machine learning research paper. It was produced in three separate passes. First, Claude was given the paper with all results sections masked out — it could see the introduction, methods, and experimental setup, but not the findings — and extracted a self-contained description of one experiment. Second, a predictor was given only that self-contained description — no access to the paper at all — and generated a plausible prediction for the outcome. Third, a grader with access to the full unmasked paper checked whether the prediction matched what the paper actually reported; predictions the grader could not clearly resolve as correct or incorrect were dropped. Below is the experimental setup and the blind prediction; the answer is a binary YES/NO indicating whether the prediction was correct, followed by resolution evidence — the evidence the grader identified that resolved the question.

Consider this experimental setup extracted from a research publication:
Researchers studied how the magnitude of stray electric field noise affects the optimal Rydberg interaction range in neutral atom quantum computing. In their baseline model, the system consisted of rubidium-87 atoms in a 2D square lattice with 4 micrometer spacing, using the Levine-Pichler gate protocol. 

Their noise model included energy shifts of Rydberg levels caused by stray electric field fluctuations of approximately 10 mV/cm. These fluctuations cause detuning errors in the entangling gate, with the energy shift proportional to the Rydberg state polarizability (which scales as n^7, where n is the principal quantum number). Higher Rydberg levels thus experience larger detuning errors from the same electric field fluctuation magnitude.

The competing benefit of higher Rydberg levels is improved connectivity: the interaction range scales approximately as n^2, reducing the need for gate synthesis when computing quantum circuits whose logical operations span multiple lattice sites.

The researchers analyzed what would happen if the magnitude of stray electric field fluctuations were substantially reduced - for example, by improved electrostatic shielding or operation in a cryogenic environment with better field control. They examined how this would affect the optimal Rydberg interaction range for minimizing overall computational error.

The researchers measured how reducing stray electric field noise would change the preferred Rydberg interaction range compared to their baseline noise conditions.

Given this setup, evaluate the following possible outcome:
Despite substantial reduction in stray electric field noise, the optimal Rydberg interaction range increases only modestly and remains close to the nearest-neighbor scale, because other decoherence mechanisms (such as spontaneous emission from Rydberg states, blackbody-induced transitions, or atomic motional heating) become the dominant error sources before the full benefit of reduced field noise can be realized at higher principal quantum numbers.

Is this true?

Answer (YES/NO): NO